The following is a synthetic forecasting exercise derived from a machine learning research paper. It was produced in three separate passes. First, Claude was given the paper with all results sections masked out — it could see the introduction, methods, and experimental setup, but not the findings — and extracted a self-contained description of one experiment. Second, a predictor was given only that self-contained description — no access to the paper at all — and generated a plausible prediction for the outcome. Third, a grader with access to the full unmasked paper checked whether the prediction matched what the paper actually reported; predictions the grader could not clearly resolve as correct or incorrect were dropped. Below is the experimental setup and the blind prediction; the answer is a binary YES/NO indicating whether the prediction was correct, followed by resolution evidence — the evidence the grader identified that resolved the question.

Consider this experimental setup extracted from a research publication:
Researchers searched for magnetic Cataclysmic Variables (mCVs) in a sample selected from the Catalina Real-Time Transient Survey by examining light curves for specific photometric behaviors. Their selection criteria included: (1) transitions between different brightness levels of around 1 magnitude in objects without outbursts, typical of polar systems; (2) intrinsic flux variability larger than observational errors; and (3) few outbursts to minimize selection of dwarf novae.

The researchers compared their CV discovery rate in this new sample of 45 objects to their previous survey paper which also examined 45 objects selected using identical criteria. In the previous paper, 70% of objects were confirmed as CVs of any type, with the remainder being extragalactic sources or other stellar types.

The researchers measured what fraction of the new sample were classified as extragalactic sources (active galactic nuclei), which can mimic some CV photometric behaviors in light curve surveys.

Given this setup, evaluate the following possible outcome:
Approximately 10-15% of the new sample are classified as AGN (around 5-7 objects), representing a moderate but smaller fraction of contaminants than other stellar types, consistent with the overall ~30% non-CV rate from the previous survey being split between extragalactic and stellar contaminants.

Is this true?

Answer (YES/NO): YES